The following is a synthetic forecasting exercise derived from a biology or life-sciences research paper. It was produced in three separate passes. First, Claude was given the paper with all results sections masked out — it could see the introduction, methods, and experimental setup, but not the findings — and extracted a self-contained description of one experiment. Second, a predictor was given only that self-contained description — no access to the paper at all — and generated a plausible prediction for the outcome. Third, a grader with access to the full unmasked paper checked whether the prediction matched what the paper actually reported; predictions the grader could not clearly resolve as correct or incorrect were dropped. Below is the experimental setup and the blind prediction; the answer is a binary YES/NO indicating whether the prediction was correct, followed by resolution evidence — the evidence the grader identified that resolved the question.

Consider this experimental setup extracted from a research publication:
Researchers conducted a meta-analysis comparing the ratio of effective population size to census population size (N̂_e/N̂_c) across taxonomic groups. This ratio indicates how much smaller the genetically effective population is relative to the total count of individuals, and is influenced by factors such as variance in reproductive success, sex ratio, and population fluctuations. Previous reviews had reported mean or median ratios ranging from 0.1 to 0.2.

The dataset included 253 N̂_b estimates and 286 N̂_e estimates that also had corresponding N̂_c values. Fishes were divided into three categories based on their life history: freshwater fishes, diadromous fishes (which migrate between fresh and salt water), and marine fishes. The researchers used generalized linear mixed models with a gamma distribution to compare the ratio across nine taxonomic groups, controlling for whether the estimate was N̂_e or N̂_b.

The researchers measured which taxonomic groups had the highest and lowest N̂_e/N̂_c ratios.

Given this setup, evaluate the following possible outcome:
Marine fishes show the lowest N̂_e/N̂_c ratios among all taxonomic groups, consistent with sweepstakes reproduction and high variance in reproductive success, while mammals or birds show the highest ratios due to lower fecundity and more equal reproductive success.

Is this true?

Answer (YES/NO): NO